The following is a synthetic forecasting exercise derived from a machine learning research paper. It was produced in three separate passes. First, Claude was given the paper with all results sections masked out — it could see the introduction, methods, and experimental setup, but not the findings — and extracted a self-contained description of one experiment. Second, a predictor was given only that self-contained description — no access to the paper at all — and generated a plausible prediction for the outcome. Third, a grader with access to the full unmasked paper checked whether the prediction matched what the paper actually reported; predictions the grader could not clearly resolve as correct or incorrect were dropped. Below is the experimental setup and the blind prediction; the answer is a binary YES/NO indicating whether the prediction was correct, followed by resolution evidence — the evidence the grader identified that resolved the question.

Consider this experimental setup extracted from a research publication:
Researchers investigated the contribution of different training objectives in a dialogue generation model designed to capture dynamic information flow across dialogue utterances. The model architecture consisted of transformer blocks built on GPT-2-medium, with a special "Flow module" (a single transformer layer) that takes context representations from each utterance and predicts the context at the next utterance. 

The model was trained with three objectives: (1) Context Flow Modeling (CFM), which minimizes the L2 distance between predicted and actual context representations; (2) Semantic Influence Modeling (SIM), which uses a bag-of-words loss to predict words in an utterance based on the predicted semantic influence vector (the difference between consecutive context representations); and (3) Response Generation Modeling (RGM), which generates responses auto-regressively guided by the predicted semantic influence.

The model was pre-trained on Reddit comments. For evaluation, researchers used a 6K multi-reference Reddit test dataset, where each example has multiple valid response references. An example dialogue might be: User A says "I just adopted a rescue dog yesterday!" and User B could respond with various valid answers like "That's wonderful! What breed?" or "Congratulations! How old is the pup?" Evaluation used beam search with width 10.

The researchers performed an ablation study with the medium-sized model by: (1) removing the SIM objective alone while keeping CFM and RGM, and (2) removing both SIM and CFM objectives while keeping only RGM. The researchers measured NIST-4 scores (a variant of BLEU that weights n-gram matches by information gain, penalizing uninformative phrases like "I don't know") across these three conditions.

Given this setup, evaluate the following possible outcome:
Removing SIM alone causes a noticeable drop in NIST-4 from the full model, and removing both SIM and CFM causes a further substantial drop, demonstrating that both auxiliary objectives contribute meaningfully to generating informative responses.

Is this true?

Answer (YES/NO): NO